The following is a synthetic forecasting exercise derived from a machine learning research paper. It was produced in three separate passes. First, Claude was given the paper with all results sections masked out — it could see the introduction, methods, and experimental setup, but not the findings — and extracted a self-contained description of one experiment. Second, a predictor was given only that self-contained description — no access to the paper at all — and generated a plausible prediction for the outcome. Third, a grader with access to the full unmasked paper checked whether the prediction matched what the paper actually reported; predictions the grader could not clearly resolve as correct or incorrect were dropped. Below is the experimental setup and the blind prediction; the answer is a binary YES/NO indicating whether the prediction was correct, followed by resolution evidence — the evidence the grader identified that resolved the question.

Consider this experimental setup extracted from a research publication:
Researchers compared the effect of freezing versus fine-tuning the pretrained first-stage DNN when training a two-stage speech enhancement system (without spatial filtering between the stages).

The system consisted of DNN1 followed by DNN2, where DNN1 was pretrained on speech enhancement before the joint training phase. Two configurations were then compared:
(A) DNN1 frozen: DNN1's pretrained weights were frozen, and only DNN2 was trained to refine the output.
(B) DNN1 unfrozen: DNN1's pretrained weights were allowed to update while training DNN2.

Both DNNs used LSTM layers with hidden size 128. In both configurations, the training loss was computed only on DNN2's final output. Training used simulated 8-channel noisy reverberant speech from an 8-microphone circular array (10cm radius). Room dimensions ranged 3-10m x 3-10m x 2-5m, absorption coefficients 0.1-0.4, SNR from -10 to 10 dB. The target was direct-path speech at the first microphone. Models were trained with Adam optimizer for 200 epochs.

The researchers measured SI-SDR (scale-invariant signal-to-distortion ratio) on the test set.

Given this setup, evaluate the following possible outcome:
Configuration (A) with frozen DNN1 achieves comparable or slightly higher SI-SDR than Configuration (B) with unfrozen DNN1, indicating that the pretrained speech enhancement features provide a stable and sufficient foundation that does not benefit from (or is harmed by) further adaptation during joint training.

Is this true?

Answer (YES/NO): NO